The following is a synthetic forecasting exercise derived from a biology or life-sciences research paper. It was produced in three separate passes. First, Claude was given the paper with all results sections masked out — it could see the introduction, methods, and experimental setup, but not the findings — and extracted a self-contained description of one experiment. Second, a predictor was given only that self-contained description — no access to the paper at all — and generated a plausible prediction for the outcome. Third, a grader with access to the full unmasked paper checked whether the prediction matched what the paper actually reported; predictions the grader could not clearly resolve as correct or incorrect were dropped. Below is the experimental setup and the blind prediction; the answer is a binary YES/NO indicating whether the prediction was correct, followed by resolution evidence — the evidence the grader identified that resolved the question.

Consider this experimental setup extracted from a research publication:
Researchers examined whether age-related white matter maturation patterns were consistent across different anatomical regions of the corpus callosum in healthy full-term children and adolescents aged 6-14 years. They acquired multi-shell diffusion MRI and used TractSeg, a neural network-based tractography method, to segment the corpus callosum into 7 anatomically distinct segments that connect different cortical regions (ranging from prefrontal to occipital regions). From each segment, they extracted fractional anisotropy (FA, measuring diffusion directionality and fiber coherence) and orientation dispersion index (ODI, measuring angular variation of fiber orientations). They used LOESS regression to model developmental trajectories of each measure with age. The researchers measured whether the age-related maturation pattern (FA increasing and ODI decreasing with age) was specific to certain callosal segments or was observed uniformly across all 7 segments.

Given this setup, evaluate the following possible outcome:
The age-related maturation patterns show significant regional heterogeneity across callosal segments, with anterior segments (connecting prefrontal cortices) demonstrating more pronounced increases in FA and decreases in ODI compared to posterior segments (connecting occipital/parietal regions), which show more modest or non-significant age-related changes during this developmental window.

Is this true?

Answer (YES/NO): NO